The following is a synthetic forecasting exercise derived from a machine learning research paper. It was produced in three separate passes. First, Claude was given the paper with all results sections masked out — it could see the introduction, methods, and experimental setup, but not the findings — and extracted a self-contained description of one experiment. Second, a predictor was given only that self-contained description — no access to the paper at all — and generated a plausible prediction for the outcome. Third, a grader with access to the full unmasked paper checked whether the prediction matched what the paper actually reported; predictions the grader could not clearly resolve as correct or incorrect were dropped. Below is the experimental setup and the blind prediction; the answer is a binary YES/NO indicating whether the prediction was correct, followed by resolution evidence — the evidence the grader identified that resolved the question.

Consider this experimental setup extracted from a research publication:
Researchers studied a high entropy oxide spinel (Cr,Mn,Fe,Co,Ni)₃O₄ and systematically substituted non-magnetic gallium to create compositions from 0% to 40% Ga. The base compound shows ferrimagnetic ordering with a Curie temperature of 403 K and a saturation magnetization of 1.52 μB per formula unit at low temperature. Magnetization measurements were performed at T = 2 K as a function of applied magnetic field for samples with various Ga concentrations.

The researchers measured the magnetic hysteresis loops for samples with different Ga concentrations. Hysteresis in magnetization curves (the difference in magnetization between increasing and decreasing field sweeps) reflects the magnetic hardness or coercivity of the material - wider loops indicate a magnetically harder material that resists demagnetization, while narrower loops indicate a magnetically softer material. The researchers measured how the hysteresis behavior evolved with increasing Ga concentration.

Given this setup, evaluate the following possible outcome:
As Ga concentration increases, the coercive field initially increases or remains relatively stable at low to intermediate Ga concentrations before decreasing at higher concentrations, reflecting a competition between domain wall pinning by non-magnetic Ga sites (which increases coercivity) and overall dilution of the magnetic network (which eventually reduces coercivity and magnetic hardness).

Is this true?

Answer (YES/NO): NO